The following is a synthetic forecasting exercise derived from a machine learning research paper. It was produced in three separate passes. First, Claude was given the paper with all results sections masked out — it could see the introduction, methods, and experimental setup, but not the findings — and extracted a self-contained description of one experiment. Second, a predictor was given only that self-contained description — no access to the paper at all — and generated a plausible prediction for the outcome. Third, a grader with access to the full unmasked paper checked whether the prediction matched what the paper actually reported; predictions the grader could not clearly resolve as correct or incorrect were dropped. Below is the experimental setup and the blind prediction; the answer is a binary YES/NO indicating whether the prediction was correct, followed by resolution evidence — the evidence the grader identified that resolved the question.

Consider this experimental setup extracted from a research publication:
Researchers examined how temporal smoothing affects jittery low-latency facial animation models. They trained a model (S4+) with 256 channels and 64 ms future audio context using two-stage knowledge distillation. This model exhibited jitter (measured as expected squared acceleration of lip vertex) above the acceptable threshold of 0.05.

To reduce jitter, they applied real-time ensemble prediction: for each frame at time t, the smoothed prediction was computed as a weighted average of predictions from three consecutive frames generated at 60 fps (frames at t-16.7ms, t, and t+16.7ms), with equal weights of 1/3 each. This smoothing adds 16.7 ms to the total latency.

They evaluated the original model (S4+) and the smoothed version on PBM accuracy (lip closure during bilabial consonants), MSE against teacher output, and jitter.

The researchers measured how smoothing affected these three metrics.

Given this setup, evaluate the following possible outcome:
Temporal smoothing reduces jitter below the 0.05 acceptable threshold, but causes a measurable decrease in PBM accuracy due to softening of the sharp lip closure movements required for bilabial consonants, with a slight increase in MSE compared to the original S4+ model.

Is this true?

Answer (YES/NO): NO